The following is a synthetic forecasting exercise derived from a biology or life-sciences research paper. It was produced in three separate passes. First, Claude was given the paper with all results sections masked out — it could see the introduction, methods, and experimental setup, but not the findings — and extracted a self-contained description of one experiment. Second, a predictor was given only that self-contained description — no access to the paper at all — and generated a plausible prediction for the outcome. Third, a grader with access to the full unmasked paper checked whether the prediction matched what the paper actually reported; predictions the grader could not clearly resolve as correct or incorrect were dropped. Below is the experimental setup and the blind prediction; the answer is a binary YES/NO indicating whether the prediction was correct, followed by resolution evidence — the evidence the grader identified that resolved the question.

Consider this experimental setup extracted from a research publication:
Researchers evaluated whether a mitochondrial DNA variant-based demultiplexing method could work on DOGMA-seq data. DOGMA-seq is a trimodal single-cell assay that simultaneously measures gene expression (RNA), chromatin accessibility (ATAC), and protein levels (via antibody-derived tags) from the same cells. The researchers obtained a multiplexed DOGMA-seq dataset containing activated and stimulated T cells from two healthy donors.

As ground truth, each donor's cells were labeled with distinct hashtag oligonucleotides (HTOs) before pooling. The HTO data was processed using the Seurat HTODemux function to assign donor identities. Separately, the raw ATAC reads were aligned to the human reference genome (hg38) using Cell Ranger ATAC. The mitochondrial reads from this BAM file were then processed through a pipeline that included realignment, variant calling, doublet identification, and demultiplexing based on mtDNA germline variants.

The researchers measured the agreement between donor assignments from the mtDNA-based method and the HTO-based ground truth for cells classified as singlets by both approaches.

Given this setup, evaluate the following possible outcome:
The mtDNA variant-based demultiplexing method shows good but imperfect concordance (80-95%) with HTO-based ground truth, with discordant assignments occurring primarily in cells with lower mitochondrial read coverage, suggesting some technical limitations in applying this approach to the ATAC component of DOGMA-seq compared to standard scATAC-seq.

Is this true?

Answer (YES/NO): NO